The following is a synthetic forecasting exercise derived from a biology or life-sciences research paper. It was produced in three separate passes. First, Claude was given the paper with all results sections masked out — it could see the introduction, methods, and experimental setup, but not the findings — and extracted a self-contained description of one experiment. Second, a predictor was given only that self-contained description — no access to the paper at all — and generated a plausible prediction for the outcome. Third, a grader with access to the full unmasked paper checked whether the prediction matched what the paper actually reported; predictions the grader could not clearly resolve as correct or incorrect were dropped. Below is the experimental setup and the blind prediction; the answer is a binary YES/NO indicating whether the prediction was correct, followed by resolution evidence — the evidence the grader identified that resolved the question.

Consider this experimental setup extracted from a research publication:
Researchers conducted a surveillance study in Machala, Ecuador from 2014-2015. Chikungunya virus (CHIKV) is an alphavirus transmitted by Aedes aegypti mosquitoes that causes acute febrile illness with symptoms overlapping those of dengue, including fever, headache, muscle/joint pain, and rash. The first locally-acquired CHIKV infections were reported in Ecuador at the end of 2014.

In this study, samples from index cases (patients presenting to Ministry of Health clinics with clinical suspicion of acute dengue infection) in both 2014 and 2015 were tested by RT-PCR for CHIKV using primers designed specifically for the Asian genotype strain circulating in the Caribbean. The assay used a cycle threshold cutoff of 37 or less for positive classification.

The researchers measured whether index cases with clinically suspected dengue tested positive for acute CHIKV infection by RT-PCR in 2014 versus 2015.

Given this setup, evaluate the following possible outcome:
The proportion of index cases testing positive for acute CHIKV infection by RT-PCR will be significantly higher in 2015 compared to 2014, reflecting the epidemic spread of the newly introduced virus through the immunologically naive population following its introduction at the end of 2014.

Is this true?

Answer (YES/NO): YES